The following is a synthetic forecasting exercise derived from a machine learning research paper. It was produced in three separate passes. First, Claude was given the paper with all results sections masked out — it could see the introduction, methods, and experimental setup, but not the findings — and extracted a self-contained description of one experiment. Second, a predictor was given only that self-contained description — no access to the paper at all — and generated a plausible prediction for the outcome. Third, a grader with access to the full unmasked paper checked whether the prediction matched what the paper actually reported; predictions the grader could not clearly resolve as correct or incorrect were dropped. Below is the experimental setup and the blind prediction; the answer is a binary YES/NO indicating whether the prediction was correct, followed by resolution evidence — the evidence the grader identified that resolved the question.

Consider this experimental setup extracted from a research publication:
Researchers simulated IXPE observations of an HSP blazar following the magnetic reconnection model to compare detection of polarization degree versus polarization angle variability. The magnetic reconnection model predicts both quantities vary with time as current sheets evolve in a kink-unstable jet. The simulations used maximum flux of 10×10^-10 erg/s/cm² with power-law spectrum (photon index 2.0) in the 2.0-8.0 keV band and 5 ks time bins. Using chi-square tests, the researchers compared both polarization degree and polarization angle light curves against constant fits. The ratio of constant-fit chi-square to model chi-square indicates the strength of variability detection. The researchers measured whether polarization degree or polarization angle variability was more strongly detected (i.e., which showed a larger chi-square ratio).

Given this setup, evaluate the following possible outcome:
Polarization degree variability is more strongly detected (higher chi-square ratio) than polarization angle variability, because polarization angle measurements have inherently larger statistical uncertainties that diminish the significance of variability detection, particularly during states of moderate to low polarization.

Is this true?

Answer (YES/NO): NO